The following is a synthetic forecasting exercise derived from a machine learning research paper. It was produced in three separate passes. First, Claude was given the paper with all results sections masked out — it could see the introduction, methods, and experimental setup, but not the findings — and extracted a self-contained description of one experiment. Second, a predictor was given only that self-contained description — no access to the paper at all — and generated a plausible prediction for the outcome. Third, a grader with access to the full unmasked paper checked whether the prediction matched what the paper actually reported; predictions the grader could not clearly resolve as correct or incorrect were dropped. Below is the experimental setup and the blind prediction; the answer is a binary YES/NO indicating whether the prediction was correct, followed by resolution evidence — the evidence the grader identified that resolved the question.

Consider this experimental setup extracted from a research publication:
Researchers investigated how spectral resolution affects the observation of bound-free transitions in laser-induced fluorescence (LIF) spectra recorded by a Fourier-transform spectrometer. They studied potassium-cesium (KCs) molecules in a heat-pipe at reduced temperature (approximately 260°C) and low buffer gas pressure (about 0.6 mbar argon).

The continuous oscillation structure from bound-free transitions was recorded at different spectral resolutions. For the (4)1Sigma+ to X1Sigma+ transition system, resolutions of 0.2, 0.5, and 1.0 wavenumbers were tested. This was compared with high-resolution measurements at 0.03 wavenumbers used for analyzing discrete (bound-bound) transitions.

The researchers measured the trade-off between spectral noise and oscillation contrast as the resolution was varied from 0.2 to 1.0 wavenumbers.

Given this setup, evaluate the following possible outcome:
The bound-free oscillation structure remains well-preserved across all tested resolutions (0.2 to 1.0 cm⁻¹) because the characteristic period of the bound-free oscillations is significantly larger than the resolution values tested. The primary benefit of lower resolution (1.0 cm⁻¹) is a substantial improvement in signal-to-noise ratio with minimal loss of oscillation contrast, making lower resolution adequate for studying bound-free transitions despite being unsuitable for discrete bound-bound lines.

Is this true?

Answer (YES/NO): YES